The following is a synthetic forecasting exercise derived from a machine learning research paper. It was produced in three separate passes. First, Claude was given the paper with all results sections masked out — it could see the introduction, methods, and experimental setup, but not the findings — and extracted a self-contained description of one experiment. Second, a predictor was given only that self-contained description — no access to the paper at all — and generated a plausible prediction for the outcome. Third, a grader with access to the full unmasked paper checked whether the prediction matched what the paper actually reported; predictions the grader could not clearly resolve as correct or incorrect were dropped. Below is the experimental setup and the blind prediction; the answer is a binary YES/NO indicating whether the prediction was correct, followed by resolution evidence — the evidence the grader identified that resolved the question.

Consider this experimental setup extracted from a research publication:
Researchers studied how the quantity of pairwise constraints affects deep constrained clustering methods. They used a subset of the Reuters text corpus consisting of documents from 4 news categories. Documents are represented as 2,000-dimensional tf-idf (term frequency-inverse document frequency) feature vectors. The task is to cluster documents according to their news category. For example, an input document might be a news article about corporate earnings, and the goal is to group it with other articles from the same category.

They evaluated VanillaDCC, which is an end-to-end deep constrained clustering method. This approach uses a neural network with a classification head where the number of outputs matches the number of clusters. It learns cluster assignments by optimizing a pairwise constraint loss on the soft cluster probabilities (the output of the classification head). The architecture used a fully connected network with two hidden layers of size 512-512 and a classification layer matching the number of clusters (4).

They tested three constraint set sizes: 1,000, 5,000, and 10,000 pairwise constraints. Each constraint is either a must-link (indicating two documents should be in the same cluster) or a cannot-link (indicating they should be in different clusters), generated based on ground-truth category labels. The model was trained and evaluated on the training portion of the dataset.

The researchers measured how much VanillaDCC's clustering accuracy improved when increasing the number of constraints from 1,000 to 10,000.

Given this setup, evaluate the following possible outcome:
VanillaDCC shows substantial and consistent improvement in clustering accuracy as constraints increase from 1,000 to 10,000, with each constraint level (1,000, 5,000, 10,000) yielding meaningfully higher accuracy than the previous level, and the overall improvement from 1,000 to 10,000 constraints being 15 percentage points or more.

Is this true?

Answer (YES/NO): NO